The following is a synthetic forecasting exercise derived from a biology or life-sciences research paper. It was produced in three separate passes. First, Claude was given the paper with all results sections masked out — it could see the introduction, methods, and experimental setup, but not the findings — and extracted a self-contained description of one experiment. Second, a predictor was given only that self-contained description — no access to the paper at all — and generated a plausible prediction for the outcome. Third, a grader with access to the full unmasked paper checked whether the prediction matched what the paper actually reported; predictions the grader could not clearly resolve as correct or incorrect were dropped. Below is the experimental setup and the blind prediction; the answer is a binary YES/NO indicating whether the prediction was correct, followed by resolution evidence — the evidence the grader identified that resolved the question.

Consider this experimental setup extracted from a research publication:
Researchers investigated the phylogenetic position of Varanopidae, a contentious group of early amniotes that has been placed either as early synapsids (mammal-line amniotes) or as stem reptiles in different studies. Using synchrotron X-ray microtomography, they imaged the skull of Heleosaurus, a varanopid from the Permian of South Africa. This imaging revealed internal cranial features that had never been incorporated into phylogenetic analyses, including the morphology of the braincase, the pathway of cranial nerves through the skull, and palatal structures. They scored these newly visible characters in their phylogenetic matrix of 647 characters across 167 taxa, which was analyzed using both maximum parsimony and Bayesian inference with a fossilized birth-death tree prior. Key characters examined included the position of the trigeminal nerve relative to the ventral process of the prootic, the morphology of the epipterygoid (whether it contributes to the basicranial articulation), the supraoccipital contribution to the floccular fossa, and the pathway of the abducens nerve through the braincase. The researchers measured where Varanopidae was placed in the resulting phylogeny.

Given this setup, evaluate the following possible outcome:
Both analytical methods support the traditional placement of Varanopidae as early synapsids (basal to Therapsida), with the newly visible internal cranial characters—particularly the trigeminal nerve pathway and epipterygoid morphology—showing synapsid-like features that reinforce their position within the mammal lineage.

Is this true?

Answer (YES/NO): YES